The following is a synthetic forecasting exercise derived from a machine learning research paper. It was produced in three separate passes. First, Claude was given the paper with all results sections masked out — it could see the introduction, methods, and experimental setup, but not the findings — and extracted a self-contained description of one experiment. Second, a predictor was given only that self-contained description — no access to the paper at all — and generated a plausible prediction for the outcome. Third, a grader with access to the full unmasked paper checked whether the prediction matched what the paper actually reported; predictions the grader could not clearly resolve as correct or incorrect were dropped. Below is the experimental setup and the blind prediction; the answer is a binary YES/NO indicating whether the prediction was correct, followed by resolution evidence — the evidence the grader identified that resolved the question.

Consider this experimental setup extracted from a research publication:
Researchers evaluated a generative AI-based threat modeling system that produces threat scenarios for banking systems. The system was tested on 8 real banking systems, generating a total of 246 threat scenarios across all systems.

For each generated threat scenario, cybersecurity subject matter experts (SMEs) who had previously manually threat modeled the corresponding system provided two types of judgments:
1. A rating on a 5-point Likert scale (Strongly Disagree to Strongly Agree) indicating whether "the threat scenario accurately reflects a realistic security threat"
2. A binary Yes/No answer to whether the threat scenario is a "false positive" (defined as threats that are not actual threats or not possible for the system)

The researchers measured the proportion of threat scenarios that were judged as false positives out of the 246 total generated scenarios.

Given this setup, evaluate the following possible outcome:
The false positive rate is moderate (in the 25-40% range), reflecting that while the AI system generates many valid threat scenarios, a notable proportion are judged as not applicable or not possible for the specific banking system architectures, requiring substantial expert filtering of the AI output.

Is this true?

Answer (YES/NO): YES